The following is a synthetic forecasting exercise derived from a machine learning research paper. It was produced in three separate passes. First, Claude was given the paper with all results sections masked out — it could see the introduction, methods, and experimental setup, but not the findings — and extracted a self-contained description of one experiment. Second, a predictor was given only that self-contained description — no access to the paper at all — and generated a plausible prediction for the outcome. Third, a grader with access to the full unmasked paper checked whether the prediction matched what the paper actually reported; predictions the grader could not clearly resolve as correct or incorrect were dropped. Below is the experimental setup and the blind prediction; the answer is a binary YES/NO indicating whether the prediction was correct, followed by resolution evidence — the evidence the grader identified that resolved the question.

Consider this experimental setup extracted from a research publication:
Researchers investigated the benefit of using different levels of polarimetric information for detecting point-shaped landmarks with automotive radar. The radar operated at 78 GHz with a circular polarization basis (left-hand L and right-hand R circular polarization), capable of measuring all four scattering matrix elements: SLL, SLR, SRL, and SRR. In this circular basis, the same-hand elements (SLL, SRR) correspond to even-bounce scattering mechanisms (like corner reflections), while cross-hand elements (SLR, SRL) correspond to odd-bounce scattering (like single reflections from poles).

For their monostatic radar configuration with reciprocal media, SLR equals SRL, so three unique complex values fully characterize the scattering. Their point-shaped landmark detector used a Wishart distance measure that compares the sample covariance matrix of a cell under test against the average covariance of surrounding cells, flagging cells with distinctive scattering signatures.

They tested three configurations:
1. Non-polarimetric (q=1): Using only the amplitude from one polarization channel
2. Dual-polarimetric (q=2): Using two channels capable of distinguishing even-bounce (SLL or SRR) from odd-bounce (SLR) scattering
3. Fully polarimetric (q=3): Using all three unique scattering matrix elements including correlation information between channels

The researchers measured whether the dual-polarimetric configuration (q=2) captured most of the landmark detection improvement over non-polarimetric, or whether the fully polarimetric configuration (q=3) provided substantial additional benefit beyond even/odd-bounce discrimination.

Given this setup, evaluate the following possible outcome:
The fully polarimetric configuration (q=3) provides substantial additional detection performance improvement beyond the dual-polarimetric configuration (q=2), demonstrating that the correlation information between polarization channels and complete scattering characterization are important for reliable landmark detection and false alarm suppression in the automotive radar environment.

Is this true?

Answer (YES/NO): NO